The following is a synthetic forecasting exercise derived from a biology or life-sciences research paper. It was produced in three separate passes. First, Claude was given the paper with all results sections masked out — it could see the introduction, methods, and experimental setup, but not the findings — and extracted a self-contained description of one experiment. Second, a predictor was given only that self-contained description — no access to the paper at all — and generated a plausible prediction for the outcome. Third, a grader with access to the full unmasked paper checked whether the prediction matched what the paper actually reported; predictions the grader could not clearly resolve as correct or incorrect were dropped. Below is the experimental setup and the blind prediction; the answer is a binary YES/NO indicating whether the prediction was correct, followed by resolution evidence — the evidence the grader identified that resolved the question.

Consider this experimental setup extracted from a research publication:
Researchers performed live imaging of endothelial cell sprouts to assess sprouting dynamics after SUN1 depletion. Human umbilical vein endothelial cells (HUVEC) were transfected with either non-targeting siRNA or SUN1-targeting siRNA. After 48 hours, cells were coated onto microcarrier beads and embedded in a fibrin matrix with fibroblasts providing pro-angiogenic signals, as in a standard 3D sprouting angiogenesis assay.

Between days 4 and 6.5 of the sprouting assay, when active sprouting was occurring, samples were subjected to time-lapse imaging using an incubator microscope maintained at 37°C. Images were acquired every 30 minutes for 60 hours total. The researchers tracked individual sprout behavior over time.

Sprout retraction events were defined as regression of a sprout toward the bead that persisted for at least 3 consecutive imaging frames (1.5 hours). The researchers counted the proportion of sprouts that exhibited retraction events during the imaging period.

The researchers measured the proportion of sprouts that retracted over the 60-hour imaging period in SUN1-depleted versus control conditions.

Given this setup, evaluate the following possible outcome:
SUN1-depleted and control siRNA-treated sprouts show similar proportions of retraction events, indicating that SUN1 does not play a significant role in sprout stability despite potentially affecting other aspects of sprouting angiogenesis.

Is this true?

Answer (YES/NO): NO